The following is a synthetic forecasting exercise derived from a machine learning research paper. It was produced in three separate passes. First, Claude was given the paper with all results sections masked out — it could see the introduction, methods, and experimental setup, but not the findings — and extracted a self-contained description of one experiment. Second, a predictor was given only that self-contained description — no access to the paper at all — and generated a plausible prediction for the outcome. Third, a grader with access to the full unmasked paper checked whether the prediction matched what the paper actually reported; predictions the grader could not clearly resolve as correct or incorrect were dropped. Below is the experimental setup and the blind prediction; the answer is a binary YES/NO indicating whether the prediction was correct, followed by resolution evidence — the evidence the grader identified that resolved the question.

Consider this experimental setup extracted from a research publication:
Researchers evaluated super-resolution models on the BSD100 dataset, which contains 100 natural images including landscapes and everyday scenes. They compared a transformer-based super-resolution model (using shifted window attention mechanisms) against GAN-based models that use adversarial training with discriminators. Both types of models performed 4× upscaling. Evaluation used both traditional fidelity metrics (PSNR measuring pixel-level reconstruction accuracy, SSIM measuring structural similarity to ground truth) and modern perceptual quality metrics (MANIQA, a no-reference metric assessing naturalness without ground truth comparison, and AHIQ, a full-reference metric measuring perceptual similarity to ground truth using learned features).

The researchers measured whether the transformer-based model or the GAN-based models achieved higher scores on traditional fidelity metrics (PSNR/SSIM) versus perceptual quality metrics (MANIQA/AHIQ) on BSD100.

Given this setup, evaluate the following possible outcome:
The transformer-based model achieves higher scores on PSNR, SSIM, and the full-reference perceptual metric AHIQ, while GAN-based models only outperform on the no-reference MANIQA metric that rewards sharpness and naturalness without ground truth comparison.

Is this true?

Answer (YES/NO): NO